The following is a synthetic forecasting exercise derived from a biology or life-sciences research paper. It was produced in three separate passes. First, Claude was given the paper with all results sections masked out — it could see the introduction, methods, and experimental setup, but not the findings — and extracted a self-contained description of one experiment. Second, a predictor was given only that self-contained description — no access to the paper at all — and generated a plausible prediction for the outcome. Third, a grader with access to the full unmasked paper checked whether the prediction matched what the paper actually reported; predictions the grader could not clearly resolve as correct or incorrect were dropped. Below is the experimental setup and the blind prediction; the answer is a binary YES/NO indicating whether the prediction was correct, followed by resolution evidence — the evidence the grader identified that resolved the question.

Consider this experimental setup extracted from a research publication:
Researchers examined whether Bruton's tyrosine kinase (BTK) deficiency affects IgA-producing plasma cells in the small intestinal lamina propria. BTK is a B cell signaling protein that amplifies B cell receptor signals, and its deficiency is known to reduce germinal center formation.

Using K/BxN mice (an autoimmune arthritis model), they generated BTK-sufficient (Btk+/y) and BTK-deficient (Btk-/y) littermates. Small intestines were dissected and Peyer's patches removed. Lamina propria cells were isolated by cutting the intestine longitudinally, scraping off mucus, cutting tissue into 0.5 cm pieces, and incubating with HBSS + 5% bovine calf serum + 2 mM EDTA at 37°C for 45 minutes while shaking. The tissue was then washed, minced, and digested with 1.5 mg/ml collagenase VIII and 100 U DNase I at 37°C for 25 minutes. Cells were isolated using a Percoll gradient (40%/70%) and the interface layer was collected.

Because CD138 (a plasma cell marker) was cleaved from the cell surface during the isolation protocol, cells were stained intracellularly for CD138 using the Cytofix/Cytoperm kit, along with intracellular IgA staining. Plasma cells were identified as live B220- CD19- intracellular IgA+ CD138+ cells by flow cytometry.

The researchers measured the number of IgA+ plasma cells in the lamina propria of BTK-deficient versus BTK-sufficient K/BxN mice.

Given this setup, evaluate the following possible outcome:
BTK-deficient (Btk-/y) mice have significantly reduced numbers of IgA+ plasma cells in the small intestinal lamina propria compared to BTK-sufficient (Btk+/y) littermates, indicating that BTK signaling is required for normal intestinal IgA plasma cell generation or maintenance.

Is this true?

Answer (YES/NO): NO